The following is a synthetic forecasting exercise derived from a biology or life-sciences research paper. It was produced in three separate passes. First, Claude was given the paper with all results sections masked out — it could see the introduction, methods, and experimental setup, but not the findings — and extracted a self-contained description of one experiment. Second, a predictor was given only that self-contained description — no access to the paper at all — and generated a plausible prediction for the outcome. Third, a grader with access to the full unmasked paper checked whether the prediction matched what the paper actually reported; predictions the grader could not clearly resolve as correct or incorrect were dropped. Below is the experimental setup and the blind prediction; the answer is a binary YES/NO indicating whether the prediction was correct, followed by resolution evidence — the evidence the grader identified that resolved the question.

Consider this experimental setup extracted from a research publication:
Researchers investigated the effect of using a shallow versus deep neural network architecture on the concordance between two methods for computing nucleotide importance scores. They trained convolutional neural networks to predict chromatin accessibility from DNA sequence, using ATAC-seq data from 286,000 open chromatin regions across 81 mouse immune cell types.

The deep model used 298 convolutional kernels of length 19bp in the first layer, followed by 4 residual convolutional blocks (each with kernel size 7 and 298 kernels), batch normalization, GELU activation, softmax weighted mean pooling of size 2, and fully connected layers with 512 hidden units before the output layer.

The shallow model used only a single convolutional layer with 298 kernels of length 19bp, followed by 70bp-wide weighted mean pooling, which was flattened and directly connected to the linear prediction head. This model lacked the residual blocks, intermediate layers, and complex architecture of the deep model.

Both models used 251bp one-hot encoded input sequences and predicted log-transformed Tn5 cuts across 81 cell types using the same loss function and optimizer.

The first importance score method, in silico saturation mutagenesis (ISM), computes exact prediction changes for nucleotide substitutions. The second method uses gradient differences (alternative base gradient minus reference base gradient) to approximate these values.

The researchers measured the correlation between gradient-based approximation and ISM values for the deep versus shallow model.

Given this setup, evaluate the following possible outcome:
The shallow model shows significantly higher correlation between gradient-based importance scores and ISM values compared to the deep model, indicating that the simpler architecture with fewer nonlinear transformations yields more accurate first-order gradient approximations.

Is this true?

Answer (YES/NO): NO